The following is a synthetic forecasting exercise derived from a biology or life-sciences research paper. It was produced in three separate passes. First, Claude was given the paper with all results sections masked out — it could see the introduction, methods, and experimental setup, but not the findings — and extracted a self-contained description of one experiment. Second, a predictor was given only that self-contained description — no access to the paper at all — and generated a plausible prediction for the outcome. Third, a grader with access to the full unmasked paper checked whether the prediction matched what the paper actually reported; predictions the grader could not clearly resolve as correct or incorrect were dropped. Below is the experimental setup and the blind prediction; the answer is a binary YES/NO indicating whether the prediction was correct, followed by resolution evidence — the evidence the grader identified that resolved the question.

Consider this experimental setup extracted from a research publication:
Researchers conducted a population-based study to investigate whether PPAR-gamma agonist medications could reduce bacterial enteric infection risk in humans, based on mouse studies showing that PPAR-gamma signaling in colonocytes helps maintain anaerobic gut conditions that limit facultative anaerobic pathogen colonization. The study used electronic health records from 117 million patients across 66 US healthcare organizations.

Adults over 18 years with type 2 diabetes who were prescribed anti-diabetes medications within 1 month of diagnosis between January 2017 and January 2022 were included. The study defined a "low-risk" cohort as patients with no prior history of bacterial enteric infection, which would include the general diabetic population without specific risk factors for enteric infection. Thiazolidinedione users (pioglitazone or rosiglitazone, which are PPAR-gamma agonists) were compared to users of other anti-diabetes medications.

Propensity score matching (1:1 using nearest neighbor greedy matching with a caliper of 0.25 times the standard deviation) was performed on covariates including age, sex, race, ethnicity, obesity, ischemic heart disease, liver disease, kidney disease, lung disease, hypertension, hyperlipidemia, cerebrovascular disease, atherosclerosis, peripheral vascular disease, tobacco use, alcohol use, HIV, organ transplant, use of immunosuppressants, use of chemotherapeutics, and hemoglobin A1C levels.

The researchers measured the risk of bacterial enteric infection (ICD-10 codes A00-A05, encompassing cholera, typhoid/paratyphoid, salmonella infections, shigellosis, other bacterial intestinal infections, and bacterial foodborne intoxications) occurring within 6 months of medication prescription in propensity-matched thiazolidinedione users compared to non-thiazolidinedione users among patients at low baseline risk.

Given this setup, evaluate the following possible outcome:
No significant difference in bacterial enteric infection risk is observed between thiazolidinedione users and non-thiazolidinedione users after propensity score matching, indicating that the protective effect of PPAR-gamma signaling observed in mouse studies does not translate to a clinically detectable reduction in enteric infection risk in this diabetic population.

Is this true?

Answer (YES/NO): NO